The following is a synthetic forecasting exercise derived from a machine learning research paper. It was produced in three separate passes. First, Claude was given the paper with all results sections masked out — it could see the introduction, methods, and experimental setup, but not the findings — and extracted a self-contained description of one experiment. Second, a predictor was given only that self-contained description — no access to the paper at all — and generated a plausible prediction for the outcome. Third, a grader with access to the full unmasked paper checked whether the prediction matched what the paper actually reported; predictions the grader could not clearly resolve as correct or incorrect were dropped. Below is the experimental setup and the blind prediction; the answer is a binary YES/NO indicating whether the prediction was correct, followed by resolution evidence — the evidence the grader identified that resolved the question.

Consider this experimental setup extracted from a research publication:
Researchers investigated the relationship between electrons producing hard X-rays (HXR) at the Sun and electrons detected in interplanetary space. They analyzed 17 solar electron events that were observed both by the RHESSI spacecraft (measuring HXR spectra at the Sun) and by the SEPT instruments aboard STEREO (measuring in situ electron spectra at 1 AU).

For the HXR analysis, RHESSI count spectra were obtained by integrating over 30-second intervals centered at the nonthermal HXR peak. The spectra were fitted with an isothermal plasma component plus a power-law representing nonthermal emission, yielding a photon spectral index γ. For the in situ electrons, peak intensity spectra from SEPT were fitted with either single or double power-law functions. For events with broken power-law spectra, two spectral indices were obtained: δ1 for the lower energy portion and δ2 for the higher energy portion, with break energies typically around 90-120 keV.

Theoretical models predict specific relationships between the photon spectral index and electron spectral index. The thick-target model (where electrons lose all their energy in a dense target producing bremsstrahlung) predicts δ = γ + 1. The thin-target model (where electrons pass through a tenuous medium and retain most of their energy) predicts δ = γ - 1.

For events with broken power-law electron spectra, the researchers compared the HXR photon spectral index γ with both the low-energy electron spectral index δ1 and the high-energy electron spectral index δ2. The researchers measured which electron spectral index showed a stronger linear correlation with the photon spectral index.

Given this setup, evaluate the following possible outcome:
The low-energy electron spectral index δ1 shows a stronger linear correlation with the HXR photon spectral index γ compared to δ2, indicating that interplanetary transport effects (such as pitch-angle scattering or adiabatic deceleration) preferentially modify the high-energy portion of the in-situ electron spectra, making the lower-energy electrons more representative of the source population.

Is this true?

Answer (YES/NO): NO